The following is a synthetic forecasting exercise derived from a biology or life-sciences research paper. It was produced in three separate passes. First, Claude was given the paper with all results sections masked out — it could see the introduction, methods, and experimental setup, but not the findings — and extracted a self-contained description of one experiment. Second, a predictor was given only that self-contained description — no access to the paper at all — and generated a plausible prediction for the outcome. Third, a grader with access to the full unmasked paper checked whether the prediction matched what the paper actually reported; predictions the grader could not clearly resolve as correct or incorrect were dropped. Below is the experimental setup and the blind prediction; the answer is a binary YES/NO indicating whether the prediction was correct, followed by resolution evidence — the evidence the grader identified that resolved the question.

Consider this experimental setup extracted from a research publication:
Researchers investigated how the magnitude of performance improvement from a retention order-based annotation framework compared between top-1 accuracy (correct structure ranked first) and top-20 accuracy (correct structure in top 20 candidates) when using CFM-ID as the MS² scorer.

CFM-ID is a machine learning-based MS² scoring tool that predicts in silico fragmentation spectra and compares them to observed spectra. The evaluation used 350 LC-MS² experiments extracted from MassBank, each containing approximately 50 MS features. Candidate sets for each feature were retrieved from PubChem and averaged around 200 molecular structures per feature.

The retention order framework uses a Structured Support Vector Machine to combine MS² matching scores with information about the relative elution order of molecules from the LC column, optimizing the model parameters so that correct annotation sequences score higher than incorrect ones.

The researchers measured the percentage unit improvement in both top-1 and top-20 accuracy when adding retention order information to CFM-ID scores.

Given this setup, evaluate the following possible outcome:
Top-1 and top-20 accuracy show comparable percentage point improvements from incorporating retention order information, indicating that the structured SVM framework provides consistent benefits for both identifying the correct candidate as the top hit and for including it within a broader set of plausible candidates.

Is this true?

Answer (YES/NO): NO